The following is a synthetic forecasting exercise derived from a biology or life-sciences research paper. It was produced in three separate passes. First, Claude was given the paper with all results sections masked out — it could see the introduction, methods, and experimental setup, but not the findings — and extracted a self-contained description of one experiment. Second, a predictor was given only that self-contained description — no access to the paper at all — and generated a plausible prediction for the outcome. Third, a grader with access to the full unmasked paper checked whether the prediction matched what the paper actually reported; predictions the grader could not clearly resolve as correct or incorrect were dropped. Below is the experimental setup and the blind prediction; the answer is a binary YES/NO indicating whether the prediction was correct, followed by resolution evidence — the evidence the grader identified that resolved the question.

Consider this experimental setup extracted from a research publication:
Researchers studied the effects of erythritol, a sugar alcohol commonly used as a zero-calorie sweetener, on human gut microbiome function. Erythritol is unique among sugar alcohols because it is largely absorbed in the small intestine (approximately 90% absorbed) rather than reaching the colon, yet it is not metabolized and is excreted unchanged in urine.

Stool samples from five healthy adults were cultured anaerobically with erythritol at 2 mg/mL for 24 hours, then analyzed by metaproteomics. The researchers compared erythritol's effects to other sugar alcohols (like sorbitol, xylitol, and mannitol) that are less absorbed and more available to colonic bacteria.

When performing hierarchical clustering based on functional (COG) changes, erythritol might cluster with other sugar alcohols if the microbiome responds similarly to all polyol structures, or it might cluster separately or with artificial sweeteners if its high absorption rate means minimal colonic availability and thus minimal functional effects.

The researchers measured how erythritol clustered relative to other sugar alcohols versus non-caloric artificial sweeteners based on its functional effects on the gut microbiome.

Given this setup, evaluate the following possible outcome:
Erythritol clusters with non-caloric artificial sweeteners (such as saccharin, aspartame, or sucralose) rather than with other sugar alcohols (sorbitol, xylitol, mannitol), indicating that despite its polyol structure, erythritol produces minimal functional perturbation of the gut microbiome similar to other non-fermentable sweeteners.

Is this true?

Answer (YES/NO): NO